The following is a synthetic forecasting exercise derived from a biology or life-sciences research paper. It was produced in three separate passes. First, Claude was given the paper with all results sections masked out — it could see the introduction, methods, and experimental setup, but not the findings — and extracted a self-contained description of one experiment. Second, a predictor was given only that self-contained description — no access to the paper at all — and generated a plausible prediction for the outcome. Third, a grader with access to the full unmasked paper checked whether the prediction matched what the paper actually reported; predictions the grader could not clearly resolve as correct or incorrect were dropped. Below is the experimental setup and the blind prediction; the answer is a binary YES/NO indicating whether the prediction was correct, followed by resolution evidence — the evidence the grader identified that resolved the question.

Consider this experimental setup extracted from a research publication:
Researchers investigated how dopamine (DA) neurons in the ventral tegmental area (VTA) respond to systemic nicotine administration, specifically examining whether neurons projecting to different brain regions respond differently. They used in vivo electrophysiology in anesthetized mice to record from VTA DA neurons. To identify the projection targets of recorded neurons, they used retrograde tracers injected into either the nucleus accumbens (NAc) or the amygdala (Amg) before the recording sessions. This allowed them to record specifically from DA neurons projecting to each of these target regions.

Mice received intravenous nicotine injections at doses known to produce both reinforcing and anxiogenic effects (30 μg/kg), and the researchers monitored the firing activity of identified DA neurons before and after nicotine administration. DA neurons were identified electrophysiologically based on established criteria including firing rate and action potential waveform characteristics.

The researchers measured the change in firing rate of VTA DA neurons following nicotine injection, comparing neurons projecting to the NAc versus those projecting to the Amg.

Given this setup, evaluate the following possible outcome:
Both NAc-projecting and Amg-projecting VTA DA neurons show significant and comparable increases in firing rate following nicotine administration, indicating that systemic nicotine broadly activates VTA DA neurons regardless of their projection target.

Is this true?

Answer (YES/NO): NO